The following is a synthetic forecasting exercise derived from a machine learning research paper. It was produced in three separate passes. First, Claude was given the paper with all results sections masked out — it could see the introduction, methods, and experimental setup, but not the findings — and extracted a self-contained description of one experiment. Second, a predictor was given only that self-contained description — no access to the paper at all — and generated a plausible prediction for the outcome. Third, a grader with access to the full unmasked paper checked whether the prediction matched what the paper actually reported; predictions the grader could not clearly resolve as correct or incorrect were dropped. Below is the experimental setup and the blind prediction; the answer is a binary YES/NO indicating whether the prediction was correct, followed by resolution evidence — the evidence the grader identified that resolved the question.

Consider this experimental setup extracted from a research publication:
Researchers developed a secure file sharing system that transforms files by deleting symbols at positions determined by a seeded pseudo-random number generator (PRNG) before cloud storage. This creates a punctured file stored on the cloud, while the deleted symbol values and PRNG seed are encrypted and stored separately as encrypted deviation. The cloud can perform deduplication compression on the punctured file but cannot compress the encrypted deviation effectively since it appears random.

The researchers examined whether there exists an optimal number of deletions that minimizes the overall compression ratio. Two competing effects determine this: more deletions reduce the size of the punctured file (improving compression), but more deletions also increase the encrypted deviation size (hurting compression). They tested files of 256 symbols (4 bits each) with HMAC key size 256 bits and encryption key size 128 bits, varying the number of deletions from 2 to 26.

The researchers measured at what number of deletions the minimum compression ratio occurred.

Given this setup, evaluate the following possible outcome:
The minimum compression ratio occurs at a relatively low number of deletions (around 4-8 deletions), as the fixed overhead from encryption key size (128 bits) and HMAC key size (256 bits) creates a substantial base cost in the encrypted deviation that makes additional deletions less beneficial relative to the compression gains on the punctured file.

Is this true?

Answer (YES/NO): NO